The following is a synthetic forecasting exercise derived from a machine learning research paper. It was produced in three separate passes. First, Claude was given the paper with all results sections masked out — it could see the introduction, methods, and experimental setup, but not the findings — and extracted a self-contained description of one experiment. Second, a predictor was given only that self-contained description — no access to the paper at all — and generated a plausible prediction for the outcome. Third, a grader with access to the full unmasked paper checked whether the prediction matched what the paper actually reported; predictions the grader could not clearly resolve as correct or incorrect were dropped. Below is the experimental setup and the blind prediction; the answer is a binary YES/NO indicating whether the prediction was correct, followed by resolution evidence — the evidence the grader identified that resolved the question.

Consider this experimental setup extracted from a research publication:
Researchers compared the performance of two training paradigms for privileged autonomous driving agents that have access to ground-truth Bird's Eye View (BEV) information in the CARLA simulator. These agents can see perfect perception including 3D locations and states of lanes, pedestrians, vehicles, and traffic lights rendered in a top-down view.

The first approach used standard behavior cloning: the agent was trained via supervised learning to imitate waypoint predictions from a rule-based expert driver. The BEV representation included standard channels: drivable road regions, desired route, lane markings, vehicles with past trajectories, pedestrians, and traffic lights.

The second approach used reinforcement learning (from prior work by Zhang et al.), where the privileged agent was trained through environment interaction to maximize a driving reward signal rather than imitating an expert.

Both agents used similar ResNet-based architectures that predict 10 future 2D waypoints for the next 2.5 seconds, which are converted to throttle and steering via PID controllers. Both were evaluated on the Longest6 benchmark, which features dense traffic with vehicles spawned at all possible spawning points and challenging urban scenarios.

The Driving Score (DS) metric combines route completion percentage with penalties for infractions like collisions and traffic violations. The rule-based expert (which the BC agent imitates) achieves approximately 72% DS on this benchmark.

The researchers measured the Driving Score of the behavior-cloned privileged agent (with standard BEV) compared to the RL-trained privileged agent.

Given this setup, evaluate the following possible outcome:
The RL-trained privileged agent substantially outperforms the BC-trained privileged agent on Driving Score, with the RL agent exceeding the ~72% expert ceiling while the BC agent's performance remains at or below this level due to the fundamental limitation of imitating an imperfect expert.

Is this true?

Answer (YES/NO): NO